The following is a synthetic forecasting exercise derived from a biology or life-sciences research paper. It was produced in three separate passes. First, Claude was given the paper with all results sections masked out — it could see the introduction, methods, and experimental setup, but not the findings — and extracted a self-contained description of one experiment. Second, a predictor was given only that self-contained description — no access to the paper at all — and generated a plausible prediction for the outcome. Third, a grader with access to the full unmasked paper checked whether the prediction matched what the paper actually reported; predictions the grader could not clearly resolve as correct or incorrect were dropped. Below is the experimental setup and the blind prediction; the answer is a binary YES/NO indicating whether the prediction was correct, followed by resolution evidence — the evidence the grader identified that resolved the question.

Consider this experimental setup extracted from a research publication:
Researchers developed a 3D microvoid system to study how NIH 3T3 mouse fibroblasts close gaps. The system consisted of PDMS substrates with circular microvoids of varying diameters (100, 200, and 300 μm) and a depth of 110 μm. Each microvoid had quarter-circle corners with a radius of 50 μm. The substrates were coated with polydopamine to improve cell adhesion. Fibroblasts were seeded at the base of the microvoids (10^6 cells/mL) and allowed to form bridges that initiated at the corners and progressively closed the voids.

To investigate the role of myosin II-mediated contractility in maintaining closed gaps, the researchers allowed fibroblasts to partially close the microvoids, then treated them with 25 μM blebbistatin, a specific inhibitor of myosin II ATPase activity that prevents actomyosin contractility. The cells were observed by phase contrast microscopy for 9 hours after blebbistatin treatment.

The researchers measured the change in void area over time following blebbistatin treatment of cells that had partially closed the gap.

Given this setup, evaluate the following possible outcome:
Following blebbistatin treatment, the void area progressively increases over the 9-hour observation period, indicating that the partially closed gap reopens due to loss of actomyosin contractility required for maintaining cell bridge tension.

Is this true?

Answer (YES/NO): YES